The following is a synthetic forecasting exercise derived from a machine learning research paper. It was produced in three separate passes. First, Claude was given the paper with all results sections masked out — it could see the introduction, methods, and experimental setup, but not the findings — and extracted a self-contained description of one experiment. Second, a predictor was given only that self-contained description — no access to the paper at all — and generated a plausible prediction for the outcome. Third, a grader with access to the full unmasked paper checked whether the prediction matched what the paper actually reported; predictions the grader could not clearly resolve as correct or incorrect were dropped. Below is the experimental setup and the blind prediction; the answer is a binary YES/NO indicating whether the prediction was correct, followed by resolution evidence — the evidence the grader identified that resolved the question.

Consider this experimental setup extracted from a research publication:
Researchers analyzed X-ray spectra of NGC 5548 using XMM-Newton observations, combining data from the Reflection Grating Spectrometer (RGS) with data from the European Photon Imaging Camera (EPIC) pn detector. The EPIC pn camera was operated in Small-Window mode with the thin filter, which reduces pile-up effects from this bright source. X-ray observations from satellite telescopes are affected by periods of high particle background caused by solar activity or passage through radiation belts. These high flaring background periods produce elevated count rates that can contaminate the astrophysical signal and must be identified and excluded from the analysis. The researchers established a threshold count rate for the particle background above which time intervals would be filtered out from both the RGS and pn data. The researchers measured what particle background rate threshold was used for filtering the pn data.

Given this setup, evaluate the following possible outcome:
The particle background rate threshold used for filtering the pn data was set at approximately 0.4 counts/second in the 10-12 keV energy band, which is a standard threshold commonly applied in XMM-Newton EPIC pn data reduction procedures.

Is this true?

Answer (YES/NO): YES